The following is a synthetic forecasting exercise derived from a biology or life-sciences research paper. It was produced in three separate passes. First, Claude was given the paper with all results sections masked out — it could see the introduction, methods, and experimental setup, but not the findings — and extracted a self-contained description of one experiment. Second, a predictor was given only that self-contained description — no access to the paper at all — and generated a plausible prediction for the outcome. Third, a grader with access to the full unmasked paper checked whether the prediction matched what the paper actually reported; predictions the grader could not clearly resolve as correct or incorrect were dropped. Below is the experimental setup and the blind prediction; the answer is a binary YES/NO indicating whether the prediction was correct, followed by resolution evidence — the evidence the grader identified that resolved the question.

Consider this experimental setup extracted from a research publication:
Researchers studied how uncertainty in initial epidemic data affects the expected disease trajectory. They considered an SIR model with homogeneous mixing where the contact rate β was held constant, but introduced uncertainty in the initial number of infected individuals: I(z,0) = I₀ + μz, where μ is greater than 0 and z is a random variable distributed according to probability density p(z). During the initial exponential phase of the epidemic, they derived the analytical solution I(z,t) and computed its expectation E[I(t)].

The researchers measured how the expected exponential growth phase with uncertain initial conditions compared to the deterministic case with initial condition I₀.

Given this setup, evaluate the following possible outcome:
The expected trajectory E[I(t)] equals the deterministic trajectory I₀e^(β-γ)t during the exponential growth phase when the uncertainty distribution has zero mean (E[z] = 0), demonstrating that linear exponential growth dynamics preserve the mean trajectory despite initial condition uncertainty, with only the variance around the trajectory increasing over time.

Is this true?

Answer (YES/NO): YES